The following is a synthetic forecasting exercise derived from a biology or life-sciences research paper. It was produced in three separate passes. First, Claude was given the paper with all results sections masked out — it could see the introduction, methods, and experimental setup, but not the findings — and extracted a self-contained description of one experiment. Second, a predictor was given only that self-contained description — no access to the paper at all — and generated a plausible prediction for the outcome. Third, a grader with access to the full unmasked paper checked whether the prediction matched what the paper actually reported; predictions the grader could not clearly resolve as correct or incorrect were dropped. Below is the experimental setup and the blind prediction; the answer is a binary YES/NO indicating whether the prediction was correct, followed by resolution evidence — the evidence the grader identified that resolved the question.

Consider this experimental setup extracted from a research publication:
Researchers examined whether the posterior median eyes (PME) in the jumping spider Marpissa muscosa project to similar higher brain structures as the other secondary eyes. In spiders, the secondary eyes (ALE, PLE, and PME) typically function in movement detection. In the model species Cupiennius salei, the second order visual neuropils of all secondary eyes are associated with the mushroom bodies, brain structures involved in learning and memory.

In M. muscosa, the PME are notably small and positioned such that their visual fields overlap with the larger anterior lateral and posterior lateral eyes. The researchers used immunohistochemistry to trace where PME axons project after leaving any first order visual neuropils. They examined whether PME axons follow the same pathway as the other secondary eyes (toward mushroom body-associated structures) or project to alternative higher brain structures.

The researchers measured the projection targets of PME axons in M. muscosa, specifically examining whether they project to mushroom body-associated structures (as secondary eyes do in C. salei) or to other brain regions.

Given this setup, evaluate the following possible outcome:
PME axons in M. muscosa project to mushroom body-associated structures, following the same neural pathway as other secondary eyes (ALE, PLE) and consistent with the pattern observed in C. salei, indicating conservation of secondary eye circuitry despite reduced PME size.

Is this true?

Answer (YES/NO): NO